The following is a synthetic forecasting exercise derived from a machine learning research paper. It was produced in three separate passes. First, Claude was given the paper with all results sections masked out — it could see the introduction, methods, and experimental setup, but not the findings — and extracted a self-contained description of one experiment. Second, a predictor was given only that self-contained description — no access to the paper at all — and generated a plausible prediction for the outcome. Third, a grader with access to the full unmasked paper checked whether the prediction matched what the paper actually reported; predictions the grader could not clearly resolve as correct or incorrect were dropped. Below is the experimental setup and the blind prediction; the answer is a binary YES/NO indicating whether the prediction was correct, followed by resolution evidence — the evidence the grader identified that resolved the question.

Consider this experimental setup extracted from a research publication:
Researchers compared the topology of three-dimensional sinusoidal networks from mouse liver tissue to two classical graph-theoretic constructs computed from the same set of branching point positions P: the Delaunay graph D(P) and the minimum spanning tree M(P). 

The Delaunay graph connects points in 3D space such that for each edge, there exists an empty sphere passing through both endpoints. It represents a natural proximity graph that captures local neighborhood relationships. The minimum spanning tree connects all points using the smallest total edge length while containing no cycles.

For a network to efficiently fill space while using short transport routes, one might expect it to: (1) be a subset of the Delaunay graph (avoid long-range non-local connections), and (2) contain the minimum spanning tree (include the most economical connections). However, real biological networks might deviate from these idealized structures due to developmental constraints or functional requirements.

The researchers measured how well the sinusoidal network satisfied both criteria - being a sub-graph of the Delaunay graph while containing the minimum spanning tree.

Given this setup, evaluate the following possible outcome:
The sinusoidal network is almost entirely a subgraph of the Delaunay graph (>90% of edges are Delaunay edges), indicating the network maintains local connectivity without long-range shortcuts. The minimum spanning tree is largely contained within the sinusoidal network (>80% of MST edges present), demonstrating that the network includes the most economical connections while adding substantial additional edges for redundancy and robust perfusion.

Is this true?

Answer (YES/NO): YES